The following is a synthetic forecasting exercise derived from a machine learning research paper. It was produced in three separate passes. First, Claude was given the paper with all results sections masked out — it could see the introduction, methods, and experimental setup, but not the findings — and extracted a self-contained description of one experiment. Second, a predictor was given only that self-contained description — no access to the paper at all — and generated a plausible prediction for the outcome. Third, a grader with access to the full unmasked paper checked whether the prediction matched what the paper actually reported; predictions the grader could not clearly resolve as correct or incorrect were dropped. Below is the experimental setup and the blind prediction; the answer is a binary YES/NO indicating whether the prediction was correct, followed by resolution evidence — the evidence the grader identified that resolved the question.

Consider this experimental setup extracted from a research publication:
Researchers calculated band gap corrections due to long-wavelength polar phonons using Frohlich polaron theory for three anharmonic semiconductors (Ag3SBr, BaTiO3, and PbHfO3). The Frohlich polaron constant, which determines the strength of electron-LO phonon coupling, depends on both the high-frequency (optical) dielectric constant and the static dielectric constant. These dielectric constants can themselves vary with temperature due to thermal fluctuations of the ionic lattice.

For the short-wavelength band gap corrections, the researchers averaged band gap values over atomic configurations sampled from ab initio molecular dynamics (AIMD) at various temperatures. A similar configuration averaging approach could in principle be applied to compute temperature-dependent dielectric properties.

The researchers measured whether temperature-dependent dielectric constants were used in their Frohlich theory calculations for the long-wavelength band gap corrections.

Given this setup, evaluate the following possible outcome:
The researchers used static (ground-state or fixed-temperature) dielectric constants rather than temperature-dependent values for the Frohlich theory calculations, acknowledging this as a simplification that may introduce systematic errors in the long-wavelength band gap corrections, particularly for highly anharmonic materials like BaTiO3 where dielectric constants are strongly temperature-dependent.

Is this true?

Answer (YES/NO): NO